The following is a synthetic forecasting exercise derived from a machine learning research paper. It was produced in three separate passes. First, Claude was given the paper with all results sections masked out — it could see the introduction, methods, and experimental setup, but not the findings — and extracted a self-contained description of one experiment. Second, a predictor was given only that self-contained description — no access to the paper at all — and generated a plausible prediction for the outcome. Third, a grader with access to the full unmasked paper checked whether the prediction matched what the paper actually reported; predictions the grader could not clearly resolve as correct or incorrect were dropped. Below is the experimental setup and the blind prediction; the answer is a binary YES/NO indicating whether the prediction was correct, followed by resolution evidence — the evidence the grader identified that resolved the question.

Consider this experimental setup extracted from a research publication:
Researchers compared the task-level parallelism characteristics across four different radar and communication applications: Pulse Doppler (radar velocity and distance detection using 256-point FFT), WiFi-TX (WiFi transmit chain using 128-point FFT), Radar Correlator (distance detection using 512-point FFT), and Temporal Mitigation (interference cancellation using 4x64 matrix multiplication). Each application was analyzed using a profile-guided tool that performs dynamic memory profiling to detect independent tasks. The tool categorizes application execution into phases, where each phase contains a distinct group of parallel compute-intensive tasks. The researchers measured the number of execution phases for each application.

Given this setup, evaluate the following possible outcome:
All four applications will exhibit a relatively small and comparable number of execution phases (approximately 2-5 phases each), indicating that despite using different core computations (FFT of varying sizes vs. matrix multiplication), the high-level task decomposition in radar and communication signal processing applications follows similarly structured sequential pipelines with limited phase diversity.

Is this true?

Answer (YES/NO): NO